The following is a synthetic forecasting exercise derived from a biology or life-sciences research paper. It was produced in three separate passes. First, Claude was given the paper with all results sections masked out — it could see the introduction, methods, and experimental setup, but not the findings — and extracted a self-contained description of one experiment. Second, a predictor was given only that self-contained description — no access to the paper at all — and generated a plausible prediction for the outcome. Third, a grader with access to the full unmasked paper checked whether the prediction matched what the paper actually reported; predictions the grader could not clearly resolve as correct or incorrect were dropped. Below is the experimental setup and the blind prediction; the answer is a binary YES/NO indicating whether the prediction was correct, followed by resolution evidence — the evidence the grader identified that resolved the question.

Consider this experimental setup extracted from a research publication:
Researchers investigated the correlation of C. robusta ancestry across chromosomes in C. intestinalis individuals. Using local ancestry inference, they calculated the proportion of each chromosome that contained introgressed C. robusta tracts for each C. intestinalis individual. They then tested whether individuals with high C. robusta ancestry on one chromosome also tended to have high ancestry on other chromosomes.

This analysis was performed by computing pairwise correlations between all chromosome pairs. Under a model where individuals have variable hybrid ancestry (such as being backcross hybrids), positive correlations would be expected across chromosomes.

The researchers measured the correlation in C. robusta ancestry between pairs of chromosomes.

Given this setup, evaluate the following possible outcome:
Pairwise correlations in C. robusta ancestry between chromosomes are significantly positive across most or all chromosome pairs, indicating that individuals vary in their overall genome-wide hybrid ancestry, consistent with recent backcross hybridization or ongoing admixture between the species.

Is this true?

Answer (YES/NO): NO